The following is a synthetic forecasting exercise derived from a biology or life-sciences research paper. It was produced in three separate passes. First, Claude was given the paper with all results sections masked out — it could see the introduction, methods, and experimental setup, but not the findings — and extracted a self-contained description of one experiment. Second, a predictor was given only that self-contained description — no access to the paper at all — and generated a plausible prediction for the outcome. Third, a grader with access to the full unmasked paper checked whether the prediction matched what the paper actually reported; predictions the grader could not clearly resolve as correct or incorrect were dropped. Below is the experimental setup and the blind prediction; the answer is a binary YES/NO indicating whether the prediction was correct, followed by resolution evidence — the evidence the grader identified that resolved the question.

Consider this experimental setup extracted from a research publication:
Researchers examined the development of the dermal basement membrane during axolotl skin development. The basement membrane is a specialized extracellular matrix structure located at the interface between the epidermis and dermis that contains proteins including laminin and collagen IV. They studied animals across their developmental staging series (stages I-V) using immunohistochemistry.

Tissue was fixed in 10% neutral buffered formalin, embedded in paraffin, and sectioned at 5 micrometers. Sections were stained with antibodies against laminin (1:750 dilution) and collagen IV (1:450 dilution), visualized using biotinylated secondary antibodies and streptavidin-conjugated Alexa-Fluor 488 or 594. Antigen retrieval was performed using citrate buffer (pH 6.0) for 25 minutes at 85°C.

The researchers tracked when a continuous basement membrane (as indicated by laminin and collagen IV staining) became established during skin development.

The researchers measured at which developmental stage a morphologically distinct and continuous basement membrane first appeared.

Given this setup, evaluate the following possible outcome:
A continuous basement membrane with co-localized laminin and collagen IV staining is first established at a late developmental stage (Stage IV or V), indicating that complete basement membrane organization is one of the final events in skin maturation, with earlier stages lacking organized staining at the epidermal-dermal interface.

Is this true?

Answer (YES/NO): NO